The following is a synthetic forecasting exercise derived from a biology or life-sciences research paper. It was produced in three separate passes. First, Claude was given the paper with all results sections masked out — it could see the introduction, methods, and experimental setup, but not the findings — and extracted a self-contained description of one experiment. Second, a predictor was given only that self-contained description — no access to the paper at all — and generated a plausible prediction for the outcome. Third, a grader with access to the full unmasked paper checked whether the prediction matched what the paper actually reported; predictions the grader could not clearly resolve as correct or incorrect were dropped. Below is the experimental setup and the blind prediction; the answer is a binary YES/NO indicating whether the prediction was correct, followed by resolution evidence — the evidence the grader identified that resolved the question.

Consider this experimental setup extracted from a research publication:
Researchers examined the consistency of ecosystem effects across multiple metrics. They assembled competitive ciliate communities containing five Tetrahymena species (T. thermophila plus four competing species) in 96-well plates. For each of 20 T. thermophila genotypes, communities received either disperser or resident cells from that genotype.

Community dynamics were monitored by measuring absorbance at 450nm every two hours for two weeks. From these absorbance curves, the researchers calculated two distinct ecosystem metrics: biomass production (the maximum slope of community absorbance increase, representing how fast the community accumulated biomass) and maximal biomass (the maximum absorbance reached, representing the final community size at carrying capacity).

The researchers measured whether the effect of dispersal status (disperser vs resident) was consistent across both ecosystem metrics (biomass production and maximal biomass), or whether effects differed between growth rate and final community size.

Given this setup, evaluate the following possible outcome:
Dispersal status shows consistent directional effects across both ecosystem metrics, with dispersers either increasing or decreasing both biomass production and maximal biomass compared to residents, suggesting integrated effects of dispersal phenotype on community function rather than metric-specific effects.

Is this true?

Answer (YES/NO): YES